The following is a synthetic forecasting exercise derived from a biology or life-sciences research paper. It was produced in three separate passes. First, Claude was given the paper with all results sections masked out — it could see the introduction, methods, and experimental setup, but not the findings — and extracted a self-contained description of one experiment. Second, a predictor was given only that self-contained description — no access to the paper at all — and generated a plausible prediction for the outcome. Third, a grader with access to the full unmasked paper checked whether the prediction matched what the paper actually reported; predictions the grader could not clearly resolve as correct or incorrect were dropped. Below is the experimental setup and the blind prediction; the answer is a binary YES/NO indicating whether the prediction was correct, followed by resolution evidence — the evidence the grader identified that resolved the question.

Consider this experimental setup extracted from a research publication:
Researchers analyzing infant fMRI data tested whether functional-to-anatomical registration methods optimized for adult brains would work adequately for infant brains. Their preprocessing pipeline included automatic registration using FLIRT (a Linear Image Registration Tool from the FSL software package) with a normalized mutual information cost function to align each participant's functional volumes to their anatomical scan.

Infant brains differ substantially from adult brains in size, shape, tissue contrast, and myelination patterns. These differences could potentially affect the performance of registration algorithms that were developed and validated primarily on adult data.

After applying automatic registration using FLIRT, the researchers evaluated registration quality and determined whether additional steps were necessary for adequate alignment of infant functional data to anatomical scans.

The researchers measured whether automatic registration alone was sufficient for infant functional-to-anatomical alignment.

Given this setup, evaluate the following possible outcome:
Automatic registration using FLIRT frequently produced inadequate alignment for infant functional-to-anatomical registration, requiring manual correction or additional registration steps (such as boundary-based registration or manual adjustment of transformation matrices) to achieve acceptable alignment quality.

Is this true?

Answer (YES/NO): YES